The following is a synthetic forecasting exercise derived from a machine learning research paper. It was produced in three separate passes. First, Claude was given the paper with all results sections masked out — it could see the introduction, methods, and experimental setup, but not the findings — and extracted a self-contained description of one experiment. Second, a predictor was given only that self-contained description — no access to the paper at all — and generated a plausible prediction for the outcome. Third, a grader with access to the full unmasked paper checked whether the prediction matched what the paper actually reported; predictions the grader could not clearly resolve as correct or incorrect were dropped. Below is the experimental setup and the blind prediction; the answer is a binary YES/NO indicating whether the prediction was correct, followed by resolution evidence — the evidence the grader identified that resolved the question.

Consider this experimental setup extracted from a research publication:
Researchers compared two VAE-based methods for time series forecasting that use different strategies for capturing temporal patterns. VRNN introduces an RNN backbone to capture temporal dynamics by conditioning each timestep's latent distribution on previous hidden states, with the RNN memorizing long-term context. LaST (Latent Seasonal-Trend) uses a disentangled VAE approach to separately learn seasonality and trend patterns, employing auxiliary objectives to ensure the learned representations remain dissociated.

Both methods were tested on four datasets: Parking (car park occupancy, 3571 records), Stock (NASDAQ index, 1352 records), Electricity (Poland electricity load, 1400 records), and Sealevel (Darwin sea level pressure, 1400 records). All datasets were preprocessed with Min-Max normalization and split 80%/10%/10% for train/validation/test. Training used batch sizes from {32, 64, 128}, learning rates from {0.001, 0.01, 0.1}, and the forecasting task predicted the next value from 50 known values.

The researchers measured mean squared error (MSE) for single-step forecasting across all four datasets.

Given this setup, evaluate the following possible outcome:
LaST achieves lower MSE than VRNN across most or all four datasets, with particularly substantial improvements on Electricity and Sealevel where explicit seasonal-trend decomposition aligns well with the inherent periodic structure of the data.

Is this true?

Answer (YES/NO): NO